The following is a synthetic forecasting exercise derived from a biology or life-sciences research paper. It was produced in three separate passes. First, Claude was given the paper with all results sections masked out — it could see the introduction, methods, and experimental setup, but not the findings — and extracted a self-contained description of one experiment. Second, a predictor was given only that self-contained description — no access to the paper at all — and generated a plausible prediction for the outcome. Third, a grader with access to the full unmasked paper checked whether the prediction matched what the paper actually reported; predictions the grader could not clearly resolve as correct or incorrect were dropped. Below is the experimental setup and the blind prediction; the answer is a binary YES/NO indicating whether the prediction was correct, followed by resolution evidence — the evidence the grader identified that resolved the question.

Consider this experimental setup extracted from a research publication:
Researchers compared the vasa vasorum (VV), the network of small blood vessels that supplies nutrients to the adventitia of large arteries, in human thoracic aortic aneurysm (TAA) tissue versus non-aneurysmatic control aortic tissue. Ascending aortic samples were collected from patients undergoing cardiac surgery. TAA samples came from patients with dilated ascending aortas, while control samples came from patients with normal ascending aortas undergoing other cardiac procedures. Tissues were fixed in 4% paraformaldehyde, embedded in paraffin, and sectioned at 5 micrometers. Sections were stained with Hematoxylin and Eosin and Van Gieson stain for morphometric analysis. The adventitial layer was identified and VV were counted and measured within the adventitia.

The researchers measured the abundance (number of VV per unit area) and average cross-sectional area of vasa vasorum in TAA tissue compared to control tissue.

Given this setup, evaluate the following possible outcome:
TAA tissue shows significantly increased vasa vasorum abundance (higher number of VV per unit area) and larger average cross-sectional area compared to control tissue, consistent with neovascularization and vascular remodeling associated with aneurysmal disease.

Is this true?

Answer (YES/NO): NO